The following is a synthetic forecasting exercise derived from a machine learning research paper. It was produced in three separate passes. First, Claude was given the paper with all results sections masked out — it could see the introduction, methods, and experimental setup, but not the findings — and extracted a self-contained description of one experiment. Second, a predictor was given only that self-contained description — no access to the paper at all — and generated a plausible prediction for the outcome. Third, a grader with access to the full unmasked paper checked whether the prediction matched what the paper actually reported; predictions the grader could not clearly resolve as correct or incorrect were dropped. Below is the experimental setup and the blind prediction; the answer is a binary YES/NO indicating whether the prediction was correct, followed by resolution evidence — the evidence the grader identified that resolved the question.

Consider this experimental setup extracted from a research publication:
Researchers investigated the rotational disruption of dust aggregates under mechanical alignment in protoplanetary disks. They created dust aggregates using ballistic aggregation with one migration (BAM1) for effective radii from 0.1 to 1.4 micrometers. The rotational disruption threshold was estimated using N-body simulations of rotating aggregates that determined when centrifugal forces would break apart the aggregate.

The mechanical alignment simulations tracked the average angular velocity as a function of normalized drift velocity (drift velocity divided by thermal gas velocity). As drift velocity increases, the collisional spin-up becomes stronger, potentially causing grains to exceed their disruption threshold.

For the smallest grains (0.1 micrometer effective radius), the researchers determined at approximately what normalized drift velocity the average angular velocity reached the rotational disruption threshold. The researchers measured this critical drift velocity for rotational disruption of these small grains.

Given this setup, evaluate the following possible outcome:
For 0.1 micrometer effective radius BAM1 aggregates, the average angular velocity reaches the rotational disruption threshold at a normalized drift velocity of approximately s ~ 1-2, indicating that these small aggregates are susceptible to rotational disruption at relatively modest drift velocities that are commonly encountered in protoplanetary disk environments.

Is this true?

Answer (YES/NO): YES